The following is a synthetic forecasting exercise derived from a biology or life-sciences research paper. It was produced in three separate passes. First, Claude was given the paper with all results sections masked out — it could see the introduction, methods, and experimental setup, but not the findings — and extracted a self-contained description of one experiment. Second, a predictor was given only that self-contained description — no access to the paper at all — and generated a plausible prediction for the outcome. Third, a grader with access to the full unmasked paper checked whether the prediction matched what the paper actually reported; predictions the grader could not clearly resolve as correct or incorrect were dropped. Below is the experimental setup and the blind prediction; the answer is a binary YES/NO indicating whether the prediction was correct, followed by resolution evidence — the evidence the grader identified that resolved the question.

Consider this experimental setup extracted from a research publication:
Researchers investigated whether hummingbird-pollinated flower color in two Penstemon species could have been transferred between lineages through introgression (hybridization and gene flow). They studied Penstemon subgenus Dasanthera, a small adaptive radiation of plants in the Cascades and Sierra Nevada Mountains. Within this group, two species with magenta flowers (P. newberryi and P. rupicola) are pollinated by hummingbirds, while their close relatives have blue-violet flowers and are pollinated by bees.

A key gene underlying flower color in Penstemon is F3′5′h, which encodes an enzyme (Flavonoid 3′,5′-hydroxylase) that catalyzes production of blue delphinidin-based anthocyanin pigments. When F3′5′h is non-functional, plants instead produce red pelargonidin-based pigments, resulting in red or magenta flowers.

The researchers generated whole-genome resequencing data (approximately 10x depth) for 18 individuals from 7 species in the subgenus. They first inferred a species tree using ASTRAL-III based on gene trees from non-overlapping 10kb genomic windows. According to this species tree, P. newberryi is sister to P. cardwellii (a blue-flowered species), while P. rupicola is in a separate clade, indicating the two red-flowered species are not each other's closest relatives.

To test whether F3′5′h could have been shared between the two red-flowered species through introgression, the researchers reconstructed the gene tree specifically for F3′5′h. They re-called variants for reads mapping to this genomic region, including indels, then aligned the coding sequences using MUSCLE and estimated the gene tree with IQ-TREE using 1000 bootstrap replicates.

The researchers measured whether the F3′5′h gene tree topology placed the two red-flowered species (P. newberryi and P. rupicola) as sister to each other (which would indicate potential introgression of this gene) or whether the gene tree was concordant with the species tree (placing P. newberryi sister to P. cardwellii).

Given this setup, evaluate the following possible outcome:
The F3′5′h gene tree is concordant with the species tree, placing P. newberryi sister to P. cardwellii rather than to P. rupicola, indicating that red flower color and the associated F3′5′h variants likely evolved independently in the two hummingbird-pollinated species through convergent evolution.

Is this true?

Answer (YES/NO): NO